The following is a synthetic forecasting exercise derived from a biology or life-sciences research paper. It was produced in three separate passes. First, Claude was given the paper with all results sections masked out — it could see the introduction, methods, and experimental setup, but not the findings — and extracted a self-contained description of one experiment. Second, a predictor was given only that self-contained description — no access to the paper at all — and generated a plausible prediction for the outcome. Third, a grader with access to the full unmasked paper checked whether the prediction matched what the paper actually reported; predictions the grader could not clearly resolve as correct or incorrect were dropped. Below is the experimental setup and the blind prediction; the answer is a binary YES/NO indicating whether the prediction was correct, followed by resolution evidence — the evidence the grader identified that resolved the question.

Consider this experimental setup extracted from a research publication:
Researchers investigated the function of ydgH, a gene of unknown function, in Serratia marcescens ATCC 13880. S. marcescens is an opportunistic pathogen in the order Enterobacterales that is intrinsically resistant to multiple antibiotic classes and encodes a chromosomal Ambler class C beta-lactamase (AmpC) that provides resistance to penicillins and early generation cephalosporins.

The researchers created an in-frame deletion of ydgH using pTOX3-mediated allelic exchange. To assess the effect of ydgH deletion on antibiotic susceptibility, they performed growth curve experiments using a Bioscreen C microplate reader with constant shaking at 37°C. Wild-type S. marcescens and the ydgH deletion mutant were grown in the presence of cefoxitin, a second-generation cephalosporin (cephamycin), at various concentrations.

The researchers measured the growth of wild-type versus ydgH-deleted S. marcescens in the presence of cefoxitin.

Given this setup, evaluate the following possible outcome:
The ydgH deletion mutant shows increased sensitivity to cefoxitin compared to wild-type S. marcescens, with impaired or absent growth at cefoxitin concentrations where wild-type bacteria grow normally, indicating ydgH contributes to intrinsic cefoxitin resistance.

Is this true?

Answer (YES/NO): NO